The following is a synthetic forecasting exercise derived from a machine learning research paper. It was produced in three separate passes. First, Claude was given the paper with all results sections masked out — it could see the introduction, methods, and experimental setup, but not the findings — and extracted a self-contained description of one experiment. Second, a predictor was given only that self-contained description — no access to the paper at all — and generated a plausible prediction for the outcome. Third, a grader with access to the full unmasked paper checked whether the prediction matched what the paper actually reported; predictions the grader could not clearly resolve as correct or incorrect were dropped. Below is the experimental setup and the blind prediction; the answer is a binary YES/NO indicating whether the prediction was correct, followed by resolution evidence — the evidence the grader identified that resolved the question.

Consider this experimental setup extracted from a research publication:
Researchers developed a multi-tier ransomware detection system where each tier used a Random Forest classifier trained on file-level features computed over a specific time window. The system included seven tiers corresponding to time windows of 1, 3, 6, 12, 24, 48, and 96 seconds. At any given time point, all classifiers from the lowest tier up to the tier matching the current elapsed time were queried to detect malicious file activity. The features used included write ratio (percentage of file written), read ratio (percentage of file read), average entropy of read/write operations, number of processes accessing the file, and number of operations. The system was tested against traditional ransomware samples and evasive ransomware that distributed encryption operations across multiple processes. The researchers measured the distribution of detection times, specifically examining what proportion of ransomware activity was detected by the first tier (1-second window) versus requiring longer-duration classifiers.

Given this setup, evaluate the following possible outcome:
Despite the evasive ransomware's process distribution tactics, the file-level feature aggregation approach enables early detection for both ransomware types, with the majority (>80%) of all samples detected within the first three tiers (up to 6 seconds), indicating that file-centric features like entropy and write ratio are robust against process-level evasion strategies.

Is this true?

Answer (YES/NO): YES